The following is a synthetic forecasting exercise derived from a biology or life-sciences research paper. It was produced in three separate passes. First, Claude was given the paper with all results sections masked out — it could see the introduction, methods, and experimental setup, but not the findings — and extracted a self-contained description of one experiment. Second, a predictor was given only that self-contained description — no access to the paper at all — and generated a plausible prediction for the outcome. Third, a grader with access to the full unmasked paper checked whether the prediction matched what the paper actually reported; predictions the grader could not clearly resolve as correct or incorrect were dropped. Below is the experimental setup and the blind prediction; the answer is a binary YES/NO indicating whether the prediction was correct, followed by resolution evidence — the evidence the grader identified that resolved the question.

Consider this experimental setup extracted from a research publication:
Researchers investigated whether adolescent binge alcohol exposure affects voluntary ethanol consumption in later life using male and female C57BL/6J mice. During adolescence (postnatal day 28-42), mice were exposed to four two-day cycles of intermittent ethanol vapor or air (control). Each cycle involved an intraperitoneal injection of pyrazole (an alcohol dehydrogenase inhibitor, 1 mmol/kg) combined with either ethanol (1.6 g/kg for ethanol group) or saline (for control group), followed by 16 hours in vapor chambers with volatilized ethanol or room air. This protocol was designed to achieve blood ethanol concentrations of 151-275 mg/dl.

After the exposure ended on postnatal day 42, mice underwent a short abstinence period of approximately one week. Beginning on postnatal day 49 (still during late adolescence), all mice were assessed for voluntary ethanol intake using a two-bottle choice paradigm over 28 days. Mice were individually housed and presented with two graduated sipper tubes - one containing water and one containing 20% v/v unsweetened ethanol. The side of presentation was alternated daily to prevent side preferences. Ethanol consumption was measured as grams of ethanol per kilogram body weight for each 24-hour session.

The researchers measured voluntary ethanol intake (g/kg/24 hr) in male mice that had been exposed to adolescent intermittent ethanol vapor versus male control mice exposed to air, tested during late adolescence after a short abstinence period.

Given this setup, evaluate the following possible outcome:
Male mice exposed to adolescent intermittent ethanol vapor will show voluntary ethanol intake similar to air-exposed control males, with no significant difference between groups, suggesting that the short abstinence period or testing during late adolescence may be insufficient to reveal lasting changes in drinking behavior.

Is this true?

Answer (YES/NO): NO